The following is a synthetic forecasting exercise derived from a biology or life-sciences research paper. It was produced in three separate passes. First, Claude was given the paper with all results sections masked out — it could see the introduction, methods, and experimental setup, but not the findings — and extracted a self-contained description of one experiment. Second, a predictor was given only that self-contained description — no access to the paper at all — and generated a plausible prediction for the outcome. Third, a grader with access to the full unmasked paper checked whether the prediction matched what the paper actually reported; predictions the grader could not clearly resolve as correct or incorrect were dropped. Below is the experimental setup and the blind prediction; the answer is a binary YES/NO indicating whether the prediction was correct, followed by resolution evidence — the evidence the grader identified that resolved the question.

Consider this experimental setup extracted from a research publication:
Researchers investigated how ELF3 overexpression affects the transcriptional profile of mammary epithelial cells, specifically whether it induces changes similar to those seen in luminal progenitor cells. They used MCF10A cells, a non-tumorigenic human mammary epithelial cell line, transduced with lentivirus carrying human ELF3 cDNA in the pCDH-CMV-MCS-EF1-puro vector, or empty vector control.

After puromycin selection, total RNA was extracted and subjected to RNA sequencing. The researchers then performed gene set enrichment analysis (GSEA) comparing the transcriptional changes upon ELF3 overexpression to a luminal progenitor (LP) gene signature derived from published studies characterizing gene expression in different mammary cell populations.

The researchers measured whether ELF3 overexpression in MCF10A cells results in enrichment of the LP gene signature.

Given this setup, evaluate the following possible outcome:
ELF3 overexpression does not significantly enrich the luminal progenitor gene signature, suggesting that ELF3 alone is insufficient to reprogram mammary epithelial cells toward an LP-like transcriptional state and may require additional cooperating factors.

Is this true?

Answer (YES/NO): NO